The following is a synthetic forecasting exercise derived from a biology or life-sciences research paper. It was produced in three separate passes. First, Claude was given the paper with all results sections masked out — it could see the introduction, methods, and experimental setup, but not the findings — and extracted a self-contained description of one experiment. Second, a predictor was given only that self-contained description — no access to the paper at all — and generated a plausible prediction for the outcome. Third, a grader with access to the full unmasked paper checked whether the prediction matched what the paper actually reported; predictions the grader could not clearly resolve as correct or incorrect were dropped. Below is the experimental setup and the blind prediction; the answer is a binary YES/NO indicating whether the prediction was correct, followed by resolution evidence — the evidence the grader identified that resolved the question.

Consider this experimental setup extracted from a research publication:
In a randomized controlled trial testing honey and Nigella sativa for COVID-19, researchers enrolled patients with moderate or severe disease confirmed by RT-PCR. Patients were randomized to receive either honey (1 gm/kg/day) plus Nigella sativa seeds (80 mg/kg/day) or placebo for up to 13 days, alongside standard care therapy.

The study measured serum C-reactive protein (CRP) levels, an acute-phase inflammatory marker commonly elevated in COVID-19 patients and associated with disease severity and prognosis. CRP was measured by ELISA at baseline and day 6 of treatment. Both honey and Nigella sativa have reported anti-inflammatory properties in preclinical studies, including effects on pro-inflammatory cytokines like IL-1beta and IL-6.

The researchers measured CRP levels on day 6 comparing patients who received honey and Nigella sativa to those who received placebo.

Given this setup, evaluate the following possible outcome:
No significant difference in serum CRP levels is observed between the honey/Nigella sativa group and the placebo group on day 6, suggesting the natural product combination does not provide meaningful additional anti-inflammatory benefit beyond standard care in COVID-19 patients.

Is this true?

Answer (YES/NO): NO